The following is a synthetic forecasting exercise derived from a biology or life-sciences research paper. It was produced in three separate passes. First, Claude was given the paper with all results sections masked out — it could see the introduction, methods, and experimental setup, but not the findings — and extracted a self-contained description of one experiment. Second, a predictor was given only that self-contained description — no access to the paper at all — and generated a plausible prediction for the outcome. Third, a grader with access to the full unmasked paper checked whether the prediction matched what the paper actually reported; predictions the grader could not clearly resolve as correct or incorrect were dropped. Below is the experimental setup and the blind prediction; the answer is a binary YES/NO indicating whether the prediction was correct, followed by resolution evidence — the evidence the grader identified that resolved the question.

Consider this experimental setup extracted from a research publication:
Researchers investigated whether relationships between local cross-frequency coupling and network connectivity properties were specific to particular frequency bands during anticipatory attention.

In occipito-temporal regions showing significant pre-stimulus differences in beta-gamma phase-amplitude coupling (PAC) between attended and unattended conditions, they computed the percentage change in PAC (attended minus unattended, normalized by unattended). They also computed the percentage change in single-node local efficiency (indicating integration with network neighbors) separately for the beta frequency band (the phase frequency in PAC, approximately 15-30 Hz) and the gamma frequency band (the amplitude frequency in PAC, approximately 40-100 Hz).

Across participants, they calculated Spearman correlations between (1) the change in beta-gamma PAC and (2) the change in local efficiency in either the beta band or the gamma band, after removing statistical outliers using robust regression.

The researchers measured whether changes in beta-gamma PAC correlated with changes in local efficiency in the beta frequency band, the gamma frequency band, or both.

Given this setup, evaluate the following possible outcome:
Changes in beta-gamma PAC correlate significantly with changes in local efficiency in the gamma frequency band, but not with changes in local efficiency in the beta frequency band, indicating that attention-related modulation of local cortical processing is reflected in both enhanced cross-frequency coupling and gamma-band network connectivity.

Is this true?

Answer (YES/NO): NO